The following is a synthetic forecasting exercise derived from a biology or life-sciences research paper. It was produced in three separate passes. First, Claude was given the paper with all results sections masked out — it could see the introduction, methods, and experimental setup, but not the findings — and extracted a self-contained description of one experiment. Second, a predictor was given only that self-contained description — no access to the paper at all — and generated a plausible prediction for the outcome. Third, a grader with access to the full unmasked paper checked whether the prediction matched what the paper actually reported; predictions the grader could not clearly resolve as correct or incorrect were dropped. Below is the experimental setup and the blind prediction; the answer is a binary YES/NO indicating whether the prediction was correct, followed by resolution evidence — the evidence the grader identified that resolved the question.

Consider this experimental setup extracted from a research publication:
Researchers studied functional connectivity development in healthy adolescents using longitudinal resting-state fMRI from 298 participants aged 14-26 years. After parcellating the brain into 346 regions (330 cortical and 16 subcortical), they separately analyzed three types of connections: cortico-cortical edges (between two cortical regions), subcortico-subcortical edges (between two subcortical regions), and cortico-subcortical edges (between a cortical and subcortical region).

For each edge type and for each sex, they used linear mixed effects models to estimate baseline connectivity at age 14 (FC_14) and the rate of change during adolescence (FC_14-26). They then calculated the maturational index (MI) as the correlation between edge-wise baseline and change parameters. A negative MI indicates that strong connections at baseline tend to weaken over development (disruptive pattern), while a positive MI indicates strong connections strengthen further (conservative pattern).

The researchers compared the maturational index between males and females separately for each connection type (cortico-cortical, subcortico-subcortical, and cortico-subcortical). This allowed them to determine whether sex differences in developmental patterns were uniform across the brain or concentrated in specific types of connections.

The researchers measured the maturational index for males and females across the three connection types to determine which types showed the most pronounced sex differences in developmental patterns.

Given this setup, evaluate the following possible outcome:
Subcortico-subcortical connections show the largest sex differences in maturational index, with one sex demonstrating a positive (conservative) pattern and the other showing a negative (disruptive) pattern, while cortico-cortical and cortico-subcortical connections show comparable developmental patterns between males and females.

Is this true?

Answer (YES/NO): NO